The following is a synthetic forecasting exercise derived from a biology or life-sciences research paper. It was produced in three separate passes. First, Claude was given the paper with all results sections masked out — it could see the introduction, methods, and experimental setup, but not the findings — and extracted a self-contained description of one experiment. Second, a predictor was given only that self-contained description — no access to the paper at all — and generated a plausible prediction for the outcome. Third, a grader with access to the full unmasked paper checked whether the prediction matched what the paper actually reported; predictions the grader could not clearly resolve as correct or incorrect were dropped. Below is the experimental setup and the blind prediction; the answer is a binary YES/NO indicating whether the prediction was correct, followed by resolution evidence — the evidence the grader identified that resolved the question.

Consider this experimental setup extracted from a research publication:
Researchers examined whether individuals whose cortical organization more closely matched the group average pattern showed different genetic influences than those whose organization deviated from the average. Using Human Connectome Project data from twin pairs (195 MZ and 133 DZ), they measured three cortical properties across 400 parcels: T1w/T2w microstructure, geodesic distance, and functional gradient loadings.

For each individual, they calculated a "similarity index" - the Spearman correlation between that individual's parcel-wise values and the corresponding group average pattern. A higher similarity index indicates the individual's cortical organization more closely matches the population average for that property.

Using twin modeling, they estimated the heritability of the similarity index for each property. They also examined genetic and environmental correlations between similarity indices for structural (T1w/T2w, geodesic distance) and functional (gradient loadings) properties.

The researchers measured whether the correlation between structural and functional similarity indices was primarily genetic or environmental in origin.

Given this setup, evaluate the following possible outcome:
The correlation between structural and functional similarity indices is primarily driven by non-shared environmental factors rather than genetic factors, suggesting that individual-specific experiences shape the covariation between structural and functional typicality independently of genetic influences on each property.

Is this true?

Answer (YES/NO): NO